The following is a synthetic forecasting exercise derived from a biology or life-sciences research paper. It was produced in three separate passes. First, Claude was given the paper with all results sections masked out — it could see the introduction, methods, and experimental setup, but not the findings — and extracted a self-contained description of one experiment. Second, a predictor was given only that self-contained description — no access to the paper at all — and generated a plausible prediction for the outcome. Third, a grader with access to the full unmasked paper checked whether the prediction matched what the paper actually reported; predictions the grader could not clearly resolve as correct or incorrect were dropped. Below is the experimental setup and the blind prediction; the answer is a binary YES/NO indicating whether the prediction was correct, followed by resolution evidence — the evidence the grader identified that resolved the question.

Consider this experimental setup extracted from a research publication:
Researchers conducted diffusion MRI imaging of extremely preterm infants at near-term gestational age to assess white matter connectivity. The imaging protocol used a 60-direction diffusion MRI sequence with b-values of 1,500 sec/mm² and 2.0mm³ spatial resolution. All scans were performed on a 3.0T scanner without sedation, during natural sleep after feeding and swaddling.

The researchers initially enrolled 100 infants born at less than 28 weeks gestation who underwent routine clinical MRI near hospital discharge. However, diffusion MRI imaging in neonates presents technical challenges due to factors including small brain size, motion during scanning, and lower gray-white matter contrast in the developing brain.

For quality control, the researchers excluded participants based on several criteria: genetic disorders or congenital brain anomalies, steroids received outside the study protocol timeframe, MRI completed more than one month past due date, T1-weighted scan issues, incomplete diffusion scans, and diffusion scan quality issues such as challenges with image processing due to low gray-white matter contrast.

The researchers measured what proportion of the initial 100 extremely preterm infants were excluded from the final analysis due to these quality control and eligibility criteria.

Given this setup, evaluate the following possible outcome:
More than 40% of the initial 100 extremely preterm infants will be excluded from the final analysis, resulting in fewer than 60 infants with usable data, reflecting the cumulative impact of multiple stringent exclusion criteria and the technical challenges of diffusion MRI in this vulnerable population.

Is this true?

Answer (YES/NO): YES